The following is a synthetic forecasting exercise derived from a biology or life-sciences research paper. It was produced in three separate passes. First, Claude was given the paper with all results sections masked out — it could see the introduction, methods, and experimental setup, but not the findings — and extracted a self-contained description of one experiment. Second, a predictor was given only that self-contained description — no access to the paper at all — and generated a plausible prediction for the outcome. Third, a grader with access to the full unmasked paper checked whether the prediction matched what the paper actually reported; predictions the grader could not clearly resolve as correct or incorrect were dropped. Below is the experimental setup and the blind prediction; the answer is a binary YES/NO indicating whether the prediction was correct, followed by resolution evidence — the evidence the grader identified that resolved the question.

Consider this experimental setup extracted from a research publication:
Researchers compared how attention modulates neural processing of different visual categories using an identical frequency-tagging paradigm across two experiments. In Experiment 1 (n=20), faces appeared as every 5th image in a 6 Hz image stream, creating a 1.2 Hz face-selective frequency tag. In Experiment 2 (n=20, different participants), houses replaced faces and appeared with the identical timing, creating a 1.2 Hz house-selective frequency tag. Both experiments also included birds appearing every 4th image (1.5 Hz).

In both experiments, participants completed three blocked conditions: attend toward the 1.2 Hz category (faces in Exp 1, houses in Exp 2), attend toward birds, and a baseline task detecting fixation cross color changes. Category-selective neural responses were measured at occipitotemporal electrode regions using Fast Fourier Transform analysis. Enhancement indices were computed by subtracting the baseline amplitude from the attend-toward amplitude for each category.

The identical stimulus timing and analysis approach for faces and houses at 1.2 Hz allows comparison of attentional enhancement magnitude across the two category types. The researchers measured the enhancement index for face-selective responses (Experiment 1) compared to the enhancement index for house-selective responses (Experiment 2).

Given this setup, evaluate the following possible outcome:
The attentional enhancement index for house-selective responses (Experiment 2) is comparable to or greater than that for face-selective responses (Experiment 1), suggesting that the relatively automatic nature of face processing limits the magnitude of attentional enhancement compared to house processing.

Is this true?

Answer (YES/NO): YES